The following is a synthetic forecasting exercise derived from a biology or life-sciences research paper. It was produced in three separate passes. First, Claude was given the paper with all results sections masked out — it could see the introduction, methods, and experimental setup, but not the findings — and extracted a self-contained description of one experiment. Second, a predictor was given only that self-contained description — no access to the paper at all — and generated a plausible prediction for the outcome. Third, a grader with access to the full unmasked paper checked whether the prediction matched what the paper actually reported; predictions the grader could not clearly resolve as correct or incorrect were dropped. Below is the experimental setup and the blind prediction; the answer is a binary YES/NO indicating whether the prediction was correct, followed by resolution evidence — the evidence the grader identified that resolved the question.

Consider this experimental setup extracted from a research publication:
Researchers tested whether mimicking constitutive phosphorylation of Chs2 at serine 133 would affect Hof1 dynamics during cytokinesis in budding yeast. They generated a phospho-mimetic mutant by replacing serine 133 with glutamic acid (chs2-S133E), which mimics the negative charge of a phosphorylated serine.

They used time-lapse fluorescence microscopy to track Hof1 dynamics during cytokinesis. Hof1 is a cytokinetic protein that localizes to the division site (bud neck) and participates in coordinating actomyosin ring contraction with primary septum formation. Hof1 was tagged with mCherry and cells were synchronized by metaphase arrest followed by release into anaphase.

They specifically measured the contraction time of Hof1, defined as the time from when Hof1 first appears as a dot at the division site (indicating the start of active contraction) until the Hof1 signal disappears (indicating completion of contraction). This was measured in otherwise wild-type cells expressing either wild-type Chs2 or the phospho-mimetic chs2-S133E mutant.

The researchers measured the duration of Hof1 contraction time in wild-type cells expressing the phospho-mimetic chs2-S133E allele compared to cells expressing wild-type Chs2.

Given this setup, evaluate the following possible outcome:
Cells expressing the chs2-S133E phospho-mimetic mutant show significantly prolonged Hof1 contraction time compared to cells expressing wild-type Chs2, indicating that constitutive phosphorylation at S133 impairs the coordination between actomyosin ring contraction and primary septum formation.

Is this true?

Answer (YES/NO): YES